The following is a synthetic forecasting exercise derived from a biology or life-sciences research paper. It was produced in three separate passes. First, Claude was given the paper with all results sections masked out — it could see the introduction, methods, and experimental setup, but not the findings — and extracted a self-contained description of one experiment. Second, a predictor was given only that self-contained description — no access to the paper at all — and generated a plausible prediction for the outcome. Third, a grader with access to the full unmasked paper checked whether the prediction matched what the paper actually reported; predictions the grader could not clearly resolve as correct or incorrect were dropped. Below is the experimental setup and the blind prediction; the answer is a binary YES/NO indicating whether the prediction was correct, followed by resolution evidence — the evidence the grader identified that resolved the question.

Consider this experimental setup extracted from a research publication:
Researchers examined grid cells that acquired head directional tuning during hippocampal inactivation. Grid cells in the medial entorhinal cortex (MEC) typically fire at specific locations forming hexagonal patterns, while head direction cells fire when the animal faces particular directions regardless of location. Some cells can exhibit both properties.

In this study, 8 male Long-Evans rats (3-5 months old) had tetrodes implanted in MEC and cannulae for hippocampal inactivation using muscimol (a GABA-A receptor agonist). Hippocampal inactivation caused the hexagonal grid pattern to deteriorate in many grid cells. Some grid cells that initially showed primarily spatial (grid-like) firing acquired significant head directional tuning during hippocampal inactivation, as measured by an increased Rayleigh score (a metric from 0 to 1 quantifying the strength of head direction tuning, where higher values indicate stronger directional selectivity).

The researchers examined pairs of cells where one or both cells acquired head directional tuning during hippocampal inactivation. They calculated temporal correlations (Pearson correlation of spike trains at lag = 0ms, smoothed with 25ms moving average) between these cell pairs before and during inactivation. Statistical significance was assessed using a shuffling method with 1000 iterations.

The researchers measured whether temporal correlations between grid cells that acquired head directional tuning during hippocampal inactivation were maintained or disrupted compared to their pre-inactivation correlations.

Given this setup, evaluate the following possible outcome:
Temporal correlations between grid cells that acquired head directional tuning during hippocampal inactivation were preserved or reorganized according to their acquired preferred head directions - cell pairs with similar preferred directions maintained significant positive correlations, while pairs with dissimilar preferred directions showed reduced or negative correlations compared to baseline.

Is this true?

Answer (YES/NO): NO